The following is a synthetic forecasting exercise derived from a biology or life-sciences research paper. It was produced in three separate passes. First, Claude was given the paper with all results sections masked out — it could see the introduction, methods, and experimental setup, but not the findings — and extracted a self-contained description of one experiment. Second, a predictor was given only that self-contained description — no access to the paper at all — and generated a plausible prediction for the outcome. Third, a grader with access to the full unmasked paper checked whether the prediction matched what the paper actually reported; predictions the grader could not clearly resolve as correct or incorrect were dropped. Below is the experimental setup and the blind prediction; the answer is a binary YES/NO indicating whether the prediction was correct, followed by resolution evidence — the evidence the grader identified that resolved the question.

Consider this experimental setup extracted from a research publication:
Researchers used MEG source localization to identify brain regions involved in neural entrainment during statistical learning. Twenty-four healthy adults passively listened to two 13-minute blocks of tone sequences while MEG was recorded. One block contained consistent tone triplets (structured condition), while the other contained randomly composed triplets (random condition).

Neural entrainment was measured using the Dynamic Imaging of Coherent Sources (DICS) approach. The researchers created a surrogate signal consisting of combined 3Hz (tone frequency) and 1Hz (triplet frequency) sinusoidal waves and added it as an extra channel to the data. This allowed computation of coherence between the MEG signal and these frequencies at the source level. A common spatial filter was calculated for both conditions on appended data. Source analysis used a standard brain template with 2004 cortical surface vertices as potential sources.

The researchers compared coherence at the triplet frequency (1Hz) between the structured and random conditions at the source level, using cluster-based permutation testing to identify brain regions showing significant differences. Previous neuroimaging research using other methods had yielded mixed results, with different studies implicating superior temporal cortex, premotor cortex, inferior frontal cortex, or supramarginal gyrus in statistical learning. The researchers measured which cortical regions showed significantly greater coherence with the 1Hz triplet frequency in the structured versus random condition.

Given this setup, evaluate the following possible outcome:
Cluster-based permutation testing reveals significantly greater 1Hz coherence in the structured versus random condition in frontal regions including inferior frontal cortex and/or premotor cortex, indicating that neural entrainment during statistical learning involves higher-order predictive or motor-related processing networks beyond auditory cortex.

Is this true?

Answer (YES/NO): YES